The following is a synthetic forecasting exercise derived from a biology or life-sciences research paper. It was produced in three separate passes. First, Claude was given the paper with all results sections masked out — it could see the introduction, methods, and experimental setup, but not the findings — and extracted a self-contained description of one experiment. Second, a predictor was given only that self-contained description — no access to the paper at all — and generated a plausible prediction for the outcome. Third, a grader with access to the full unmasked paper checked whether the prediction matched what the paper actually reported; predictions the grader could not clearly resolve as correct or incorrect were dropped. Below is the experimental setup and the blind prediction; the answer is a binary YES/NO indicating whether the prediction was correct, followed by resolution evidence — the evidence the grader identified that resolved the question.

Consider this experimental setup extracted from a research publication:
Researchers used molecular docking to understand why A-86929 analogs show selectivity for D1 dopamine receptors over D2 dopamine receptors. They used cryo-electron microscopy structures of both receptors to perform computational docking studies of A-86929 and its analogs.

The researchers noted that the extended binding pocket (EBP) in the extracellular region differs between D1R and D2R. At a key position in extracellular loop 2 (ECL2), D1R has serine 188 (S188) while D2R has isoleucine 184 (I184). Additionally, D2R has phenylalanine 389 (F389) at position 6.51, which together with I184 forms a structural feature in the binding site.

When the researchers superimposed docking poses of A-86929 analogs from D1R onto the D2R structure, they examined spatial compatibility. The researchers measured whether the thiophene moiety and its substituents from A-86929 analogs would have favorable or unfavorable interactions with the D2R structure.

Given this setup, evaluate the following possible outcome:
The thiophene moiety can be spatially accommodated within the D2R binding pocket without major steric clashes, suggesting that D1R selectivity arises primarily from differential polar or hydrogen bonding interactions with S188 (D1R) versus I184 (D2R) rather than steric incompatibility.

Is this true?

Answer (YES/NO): NO